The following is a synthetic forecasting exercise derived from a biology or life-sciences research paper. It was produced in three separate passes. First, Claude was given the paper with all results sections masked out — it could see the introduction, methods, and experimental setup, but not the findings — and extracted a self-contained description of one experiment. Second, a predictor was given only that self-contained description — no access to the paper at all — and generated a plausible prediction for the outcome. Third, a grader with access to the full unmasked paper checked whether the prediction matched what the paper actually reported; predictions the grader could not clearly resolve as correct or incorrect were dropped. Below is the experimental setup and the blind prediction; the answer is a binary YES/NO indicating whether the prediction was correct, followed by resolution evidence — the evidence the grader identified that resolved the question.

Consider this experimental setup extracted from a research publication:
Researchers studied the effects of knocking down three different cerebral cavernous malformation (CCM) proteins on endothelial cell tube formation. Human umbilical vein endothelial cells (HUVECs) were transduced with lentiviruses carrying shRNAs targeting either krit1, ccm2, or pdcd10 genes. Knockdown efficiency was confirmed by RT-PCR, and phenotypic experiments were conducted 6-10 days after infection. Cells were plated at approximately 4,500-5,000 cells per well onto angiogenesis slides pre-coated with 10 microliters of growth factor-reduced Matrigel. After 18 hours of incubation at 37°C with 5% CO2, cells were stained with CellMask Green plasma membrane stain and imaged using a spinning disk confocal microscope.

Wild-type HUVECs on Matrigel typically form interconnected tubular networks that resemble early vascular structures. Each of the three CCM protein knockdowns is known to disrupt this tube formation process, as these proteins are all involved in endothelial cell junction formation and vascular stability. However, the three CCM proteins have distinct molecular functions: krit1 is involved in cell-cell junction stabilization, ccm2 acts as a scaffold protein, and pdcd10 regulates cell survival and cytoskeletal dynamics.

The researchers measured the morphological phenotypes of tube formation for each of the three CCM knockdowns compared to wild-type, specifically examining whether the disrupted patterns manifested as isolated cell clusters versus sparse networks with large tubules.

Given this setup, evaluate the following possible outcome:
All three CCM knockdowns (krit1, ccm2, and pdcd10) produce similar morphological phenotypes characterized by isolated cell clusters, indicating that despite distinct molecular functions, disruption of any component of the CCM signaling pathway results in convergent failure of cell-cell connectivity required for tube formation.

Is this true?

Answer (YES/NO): NO